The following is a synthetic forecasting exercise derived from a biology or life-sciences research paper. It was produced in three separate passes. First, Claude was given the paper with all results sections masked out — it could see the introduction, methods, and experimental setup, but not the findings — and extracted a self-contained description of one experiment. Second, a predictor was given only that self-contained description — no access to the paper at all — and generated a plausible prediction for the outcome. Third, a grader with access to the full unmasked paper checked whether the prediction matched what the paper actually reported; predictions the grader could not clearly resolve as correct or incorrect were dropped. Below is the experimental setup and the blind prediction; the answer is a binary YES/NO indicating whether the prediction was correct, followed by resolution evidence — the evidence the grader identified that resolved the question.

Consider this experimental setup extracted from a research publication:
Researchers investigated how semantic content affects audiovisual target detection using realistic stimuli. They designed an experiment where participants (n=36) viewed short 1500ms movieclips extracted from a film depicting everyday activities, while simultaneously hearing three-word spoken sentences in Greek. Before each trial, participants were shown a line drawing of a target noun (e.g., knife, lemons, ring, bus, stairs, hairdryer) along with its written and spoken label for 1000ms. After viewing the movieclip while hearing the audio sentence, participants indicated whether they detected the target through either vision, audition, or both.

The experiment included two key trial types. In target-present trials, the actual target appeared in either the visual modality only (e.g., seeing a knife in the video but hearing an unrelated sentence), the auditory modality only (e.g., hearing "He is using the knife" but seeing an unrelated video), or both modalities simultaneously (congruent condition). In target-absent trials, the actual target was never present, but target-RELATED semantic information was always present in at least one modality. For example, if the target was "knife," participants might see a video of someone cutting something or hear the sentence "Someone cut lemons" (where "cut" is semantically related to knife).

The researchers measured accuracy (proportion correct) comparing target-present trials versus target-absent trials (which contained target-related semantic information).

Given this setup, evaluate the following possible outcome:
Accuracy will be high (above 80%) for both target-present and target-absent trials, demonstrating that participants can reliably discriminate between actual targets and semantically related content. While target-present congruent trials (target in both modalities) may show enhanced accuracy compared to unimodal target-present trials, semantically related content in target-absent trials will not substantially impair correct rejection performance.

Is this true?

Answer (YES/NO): YES